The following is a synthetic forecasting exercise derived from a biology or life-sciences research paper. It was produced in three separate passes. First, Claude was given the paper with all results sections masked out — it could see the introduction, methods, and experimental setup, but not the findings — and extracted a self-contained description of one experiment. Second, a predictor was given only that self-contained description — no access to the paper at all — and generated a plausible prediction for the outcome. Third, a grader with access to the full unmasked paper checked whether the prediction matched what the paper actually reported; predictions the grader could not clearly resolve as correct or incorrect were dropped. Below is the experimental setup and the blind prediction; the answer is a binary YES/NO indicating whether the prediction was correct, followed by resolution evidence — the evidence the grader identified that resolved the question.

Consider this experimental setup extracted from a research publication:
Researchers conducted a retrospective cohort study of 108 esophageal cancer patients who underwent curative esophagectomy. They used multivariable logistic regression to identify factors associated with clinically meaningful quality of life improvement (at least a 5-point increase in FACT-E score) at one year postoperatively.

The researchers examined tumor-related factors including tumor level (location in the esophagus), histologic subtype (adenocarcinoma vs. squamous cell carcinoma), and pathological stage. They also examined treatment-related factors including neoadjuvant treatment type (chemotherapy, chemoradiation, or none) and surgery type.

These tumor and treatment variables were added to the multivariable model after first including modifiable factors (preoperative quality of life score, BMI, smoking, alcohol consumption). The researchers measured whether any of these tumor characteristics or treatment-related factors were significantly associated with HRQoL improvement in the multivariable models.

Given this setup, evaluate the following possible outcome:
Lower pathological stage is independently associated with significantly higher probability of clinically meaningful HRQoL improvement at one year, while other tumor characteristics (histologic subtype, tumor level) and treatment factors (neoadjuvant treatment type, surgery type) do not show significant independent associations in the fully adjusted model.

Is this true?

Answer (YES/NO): NO